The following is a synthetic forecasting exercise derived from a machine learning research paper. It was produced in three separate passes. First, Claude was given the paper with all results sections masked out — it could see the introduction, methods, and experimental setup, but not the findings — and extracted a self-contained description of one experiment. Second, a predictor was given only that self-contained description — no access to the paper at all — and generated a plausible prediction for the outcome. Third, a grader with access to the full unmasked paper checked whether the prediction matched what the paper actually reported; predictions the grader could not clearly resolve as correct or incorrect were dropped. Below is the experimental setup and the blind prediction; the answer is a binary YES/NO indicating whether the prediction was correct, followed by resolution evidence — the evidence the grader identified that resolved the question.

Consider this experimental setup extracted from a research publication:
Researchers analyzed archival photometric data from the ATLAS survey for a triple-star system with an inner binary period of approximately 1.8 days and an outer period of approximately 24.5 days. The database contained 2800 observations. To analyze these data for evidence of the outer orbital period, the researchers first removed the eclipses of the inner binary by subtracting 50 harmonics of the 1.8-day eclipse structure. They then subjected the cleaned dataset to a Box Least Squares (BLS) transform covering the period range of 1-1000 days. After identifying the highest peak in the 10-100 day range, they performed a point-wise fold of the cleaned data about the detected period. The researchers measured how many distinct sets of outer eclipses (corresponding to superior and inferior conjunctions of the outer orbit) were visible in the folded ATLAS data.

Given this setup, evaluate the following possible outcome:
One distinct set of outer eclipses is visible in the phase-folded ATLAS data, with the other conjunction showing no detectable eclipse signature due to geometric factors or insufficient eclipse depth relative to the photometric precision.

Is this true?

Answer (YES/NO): YES